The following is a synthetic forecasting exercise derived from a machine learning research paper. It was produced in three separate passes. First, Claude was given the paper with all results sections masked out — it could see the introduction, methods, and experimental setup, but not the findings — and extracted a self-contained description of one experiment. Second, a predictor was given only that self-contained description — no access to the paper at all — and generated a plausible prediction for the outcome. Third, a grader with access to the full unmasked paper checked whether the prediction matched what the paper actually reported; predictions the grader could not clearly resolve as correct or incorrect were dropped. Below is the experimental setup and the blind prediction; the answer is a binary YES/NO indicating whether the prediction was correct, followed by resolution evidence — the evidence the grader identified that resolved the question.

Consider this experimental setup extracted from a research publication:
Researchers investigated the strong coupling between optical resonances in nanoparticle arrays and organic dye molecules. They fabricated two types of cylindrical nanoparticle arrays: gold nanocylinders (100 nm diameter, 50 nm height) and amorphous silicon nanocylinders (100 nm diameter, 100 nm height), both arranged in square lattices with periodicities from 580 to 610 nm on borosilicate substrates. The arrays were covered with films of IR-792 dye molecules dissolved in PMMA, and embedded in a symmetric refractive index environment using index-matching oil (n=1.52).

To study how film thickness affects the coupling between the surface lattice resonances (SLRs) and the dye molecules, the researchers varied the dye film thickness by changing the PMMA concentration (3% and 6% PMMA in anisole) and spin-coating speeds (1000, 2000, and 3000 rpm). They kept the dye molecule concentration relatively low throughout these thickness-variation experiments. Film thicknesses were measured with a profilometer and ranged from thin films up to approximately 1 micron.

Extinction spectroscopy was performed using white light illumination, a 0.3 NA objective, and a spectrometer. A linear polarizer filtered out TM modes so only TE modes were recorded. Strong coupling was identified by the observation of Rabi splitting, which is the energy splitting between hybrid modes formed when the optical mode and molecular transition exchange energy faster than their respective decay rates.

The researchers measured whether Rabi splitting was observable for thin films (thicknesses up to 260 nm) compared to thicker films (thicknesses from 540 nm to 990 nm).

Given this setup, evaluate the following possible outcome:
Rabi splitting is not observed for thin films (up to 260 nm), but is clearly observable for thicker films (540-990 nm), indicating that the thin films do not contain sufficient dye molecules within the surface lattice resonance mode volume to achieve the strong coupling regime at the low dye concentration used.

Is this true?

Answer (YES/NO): YES